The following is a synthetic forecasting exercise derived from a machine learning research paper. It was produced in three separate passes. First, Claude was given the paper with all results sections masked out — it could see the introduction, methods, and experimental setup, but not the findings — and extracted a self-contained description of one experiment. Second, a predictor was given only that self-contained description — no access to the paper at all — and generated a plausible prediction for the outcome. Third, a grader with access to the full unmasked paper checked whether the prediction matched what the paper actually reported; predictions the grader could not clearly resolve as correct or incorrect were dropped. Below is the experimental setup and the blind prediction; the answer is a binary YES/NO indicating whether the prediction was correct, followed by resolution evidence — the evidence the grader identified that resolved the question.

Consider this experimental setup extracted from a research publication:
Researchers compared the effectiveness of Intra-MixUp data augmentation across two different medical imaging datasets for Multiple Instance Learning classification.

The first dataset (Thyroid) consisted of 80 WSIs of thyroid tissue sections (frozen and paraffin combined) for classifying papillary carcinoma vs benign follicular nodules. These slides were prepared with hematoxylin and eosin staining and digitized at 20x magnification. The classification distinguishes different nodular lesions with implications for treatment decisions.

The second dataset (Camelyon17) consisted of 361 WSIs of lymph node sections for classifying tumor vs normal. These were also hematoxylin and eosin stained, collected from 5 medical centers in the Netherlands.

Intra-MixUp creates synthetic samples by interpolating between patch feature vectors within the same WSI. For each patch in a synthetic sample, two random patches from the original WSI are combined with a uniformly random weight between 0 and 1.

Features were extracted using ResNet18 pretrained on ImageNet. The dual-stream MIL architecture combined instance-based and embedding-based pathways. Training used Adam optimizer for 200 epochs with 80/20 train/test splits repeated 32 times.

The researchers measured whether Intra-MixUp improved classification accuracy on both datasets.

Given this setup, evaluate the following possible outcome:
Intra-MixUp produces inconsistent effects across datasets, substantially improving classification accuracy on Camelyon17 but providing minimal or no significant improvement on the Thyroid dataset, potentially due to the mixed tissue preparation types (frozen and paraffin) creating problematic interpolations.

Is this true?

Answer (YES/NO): NO